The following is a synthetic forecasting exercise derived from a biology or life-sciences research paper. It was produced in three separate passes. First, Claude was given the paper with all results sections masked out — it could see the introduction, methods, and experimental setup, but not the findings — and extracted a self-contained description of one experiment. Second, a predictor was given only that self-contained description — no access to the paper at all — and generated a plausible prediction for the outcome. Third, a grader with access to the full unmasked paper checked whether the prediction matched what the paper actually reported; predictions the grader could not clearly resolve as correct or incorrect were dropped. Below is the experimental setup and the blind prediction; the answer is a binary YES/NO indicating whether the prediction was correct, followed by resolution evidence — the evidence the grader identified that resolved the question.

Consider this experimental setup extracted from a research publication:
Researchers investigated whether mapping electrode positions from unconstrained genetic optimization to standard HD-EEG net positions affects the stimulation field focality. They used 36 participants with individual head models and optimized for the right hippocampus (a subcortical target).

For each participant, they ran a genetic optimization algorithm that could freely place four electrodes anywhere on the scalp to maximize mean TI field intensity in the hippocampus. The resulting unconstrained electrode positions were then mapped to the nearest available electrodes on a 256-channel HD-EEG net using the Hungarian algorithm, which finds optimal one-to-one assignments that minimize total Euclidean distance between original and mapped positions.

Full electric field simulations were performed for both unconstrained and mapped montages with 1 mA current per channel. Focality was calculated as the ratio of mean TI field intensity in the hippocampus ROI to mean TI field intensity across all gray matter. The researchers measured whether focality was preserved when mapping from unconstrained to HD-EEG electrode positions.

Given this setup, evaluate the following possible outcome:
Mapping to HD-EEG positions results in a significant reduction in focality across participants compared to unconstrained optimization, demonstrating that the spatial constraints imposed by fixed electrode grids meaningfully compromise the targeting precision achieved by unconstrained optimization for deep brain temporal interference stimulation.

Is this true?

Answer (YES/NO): NO